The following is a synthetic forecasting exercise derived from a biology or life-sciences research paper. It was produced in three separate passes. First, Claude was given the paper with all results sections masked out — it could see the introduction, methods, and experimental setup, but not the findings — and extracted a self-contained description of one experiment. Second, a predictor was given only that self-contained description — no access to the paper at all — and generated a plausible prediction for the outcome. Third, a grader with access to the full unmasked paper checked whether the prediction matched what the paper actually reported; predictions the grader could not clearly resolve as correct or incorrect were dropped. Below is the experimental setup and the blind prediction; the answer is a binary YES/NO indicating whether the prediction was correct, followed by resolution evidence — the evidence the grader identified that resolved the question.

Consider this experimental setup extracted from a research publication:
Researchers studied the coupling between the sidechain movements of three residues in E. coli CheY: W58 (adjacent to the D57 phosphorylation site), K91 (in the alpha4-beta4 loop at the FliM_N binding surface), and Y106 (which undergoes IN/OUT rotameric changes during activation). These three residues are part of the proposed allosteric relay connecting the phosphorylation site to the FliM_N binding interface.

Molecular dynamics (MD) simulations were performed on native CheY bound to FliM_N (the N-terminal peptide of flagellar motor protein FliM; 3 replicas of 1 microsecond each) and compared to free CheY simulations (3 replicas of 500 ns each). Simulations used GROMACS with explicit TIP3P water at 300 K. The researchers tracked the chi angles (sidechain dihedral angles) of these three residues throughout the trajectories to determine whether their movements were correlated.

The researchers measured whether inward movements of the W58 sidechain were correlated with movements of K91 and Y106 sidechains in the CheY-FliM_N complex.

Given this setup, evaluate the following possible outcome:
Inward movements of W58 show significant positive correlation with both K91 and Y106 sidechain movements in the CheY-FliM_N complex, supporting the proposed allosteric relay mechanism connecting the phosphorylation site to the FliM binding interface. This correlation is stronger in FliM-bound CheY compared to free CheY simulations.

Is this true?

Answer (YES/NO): YES